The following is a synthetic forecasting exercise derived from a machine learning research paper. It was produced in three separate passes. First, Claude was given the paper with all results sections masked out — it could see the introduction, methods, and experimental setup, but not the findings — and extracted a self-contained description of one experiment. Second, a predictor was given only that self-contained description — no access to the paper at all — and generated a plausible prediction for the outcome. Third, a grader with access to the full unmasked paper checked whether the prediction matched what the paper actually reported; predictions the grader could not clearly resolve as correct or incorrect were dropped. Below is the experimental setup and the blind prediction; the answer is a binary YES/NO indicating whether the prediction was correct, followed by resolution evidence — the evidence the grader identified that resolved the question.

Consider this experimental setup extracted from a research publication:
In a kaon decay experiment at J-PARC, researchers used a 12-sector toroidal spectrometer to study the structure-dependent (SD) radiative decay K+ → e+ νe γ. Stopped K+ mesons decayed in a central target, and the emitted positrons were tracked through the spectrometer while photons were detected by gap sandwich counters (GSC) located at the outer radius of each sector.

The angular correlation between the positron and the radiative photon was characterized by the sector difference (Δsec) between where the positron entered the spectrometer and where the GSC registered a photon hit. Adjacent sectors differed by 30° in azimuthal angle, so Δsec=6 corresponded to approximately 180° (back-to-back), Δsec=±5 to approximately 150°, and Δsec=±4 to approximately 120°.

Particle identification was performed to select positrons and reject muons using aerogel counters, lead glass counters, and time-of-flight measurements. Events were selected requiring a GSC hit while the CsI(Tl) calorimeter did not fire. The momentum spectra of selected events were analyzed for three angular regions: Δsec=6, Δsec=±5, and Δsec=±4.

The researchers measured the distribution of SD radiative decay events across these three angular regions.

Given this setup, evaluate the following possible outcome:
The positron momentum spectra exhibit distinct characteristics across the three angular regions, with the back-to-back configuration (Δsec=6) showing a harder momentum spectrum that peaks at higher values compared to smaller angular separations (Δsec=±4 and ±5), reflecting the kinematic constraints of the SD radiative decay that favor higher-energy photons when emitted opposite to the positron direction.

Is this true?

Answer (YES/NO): YES